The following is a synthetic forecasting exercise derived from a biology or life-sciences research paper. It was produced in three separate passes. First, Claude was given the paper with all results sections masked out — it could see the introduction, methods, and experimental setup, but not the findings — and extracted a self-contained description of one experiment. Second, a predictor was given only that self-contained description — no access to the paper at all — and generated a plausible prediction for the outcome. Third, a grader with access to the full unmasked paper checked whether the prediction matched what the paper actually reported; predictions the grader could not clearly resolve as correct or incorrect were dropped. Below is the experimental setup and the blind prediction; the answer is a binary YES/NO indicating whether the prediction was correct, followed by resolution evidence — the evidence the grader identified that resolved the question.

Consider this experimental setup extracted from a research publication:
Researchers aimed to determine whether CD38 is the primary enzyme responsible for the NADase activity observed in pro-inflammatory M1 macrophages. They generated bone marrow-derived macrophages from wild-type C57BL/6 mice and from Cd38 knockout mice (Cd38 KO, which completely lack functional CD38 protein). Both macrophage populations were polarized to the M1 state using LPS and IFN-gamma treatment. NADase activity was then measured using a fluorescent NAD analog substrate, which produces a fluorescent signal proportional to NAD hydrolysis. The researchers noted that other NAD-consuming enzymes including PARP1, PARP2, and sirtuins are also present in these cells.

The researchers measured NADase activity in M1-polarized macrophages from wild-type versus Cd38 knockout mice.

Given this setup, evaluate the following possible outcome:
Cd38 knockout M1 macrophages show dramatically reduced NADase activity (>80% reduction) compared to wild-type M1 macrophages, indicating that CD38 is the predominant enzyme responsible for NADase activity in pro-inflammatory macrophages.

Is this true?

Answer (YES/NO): YES